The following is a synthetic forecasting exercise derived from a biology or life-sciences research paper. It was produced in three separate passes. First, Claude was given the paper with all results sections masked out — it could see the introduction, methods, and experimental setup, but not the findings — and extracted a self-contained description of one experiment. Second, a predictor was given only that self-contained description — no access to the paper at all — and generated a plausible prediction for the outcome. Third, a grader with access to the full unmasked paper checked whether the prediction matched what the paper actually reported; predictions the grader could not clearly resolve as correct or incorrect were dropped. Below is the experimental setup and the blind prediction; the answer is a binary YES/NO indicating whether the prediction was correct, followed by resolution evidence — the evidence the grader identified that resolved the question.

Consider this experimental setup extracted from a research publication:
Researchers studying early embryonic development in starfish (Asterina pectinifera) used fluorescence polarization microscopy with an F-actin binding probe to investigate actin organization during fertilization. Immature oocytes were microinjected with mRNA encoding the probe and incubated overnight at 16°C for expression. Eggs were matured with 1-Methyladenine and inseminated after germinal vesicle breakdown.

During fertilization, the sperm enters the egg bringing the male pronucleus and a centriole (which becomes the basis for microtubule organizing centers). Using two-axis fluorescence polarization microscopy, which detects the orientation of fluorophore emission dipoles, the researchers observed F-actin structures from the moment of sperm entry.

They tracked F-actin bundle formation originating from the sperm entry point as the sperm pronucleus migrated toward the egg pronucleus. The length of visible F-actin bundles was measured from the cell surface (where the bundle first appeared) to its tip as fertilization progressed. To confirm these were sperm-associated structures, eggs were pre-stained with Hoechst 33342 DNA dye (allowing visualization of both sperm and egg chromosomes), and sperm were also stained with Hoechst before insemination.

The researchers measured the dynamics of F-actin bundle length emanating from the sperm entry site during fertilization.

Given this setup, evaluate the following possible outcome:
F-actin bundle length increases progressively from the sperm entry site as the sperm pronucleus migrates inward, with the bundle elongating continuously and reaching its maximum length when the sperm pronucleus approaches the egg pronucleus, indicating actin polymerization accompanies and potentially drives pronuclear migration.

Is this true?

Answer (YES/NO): YES